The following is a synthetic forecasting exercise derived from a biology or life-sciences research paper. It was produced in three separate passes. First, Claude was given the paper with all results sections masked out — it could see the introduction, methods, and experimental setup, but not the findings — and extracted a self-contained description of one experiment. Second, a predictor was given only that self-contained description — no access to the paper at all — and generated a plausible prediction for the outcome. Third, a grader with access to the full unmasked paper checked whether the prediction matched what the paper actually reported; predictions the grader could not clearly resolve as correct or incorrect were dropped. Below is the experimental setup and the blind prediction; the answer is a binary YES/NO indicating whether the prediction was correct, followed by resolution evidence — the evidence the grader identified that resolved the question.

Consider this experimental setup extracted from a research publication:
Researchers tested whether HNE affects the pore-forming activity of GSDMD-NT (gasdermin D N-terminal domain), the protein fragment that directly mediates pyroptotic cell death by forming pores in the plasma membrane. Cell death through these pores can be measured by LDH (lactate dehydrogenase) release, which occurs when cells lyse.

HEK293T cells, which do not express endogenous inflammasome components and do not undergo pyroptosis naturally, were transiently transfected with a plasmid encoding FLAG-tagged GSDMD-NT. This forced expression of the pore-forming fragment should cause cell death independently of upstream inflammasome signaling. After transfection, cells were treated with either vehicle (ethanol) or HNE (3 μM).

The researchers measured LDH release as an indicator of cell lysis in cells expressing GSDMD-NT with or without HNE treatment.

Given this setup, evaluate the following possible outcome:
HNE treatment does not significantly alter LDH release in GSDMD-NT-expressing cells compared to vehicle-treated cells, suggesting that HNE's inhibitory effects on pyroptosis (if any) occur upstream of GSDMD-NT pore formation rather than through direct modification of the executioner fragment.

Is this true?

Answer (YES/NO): YES